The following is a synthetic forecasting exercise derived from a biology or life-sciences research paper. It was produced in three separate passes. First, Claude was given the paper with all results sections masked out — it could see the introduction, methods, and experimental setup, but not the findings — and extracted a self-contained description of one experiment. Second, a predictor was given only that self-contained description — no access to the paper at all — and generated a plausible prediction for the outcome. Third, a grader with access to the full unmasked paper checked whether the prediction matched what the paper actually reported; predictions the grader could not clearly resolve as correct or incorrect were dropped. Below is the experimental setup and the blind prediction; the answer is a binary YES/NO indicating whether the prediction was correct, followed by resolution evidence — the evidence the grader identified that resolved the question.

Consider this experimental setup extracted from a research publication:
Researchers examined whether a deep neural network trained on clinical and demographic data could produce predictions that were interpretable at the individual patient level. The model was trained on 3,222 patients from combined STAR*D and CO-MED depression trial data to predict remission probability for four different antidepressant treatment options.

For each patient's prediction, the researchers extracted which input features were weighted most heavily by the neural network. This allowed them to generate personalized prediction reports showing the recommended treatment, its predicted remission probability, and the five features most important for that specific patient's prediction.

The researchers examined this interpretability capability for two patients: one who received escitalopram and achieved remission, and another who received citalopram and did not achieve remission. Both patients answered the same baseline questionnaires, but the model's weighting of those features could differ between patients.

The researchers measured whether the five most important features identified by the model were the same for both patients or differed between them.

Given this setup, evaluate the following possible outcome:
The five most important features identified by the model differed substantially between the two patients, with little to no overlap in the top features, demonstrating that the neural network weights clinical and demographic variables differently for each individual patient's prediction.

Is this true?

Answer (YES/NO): NO